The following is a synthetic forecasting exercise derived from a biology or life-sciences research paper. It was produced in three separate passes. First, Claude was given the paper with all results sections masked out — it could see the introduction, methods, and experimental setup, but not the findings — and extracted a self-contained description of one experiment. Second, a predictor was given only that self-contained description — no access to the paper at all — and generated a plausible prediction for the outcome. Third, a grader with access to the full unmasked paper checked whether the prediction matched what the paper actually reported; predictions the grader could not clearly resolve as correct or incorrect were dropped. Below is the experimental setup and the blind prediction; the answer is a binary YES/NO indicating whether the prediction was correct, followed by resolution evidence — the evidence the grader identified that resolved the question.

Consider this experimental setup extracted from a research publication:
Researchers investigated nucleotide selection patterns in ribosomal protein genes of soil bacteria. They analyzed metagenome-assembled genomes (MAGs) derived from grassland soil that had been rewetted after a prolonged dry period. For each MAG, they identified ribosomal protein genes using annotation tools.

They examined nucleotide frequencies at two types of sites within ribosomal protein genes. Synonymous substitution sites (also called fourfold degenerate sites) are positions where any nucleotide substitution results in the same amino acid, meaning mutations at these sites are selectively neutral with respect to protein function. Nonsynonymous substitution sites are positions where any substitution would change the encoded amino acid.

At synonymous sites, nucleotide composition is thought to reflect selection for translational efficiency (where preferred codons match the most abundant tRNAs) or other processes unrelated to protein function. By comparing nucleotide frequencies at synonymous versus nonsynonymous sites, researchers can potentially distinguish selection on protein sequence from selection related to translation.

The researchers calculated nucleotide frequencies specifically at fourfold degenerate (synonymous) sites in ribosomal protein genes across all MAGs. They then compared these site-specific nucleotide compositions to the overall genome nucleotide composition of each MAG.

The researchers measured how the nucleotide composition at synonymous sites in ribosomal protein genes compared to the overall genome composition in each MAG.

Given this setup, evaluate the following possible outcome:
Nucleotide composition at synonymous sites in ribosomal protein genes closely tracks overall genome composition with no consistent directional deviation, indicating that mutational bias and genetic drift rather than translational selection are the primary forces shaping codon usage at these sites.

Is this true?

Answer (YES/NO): NO